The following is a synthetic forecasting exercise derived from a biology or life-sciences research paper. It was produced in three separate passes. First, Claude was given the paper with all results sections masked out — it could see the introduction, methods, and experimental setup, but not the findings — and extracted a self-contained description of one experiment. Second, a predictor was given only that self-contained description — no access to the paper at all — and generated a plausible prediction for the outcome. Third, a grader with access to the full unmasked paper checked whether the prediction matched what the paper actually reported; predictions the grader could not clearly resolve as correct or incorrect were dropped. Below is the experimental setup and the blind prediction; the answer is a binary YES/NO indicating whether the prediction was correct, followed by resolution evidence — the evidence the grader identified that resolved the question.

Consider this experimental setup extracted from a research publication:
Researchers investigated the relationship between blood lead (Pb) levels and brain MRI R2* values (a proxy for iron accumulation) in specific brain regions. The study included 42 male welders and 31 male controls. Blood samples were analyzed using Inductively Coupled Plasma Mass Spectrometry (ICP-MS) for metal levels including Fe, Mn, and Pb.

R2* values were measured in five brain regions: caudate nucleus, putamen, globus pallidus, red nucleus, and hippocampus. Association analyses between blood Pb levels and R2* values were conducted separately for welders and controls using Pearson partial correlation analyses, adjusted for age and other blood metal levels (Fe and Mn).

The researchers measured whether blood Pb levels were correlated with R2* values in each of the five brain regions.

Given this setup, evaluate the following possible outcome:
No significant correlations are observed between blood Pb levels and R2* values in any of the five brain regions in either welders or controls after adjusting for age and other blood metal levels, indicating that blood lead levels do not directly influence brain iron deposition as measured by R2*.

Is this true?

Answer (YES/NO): NO